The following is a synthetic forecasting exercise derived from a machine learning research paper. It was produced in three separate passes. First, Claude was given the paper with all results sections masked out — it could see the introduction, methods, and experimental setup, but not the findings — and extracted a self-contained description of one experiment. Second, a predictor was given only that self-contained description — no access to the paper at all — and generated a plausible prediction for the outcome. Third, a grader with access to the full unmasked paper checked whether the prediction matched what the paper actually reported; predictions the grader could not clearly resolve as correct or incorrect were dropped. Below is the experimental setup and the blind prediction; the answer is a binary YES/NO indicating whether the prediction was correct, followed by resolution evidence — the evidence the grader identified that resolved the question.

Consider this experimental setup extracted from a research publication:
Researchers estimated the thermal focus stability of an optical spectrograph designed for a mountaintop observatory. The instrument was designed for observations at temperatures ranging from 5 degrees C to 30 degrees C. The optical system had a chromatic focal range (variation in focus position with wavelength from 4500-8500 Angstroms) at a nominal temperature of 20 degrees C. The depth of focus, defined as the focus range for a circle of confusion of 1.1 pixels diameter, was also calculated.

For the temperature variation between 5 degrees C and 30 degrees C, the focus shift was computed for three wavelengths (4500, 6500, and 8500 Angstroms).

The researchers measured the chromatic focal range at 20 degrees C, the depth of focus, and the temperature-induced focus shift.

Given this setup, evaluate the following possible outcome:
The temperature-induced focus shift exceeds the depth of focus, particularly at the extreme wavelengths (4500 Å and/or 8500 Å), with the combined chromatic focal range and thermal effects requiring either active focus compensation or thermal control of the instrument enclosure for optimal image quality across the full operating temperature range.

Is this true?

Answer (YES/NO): NO